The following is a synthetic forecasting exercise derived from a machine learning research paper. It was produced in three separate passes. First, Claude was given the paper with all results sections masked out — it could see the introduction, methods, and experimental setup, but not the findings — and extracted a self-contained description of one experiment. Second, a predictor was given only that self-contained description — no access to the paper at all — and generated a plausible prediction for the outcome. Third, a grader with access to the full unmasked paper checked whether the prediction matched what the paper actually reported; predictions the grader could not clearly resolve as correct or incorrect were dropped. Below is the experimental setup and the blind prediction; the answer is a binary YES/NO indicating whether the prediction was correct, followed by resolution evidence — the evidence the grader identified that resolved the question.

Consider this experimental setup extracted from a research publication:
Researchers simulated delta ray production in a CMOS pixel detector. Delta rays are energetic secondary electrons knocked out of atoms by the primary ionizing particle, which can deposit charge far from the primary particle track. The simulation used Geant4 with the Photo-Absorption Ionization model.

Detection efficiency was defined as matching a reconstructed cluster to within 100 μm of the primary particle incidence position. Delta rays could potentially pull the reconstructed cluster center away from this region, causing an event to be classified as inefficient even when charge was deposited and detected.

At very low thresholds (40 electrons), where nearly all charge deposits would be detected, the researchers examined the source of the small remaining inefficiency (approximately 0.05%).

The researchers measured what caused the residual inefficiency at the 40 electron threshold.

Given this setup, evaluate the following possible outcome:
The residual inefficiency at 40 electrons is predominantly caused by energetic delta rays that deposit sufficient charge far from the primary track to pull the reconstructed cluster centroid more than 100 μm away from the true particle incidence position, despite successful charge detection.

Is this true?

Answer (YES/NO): YES